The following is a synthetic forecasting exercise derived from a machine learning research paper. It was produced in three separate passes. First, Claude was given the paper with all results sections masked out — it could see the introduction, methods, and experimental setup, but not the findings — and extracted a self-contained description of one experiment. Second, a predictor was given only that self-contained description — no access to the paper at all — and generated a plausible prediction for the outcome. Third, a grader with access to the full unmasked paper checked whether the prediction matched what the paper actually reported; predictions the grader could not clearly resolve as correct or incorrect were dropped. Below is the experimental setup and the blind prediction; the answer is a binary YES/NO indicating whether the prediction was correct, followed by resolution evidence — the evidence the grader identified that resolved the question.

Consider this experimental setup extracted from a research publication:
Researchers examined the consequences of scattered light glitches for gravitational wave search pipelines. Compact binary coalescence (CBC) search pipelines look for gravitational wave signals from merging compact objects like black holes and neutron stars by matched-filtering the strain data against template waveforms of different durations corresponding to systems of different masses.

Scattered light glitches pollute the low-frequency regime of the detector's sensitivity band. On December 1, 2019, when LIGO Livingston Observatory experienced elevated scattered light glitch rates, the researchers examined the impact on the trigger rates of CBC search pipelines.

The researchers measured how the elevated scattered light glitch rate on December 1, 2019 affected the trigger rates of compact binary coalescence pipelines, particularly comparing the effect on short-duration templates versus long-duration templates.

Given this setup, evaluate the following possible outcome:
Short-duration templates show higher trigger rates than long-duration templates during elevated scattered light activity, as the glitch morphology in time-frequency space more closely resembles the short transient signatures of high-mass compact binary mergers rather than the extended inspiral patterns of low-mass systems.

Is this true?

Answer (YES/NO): NO